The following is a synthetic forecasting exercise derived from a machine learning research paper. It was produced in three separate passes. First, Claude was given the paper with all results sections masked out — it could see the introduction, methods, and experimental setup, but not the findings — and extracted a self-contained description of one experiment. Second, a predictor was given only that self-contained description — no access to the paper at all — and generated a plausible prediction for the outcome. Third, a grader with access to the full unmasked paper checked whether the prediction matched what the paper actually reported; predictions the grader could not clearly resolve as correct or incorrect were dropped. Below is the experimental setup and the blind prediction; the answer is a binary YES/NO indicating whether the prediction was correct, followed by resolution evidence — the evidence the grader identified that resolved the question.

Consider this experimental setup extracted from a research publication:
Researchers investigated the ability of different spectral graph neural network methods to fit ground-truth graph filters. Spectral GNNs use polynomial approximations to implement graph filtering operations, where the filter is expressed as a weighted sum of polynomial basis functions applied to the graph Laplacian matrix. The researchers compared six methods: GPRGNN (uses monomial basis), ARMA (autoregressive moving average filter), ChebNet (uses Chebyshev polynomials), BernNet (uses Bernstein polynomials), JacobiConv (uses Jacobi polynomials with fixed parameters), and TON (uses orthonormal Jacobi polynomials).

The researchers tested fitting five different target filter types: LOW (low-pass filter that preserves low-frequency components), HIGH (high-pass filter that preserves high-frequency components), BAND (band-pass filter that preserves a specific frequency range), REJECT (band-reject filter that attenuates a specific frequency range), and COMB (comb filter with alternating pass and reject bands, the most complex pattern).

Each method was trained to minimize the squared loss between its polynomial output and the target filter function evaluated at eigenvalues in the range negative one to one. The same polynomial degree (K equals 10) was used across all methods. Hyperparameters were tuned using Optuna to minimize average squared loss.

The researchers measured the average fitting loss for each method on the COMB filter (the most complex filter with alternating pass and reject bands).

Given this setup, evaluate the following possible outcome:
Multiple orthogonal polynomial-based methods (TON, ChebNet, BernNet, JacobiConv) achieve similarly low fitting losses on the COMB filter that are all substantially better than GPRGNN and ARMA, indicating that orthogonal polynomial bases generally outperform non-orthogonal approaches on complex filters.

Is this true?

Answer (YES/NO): NO